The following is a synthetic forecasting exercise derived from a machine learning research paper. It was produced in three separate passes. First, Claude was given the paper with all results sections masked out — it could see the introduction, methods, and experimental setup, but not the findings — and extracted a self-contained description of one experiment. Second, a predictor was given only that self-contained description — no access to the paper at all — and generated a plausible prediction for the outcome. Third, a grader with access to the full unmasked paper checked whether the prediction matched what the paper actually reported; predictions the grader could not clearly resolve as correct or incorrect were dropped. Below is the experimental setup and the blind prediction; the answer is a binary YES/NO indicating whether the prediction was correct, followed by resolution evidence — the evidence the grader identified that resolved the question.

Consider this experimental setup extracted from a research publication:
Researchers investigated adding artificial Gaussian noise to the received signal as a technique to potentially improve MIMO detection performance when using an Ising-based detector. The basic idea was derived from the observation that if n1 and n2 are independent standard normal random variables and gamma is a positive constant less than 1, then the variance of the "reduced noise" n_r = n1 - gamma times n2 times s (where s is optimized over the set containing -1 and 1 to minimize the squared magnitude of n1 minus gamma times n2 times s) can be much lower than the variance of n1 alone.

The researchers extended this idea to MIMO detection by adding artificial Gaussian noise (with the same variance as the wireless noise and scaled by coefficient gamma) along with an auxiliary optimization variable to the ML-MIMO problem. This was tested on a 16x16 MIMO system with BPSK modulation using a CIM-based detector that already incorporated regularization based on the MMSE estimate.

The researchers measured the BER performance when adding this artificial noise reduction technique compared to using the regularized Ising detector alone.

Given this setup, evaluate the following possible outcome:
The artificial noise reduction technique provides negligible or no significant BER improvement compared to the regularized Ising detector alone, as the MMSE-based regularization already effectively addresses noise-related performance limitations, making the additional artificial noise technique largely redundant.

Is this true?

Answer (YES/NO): NO